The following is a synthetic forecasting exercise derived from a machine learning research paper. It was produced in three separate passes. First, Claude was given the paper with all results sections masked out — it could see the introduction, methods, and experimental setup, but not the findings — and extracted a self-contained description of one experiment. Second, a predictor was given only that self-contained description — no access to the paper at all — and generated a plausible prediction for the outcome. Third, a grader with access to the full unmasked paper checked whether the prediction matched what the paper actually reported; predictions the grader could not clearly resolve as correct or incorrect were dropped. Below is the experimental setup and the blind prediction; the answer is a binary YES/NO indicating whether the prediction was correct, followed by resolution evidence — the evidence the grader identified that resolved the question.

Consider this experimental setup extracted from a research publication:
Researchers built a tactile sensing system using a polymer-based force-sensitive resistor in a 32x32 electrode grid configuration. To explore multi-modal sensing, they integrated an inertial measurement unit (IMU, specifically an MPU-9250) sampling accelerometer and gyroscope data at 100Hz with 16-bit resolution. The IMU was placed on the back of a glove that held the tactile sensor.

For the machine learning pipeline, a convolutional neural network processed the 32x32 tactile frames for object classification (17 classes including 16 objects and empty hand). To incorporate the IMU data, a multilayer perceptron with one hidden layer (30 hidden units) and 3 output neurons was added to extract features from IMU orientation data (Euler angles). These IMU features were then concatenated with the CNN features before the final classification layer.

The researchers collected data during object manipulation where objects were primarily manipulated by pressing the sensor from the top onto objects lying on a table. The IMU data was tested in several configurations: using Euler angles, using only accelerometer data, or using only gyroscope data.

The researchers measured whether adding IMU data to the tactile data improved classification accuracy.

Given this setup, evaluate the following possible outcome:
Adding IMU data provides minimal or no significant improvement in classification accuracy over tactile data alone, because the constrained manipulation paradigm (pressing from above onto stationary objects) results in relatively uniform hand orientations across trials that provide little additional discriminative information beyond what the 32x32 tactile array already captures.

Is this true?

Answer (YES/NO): YES